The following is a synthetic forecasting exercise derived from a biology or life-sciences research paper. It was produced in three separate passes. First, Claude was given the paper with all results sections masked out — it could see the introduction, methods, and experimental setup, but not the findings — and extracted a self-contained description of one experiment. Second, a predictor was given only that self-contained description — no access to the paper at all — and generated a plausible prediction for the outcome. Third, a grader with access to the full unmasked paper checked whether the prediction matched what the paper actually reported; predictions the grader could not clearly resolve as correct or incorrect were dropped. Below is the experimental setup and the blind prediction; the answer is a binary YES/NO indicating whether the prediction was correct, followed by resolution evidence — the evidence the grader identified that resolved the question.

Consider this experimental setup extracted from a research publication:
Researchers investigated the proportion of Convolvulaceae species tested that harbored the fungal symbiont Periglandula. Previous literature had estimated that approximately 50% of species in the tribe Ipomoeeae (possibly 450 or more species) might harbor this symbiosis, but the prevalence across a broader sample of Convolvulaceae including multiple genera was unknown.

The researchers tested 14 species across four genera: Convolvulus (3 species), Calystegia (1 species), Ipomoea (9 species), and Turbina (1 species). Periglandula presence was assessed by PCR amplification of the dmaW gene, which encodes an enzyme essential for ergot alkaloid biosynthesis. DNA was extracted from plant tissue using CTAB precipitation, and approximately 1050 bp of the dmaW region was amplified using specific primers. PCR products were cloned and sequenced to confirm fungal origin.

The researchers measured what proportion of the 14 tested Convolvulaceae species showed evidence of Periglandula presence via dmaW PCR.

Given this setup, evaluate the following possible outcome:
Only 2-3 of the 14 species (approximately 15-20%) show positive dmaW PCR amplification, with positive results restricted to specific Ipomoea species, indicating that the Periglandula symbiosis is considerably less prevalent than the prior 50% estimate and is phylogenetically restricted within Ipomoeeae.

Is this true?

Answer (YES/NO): NO